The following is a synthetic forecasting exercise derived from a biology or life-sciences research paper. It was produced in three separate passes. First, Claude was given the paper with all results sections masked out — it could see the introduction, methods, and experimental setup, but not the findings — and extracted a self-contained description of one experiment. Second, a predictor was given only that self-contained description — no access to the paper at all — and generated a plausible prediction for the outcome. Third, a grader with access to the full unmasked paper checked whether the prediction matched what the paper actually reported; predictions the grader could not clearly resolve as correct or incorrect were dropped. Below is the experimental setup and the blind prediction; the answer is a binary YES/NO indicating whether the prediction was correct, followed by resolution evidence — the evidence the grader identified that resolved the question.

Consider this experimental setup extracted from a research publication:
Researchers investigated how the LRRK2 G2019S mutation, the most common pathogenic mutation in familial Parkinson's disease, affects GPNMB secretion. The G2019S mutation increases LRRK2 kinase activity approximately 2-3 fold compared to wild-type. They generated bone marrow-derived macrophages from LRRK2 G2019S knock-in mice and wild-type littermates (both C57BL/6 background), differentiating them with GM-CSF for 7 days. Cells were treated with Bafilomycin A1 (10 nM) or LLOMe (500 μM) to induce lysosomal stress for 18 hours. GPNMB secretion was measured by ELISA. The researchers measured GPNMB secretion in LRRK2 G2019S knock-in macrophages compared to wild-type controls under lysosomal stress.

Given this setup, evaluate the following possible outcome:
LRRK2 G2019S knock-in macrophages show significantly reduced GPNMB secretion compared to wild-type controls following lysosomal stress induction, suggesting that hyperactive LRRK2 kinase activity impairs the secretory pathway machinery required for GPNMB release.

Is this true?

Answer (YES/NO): NO